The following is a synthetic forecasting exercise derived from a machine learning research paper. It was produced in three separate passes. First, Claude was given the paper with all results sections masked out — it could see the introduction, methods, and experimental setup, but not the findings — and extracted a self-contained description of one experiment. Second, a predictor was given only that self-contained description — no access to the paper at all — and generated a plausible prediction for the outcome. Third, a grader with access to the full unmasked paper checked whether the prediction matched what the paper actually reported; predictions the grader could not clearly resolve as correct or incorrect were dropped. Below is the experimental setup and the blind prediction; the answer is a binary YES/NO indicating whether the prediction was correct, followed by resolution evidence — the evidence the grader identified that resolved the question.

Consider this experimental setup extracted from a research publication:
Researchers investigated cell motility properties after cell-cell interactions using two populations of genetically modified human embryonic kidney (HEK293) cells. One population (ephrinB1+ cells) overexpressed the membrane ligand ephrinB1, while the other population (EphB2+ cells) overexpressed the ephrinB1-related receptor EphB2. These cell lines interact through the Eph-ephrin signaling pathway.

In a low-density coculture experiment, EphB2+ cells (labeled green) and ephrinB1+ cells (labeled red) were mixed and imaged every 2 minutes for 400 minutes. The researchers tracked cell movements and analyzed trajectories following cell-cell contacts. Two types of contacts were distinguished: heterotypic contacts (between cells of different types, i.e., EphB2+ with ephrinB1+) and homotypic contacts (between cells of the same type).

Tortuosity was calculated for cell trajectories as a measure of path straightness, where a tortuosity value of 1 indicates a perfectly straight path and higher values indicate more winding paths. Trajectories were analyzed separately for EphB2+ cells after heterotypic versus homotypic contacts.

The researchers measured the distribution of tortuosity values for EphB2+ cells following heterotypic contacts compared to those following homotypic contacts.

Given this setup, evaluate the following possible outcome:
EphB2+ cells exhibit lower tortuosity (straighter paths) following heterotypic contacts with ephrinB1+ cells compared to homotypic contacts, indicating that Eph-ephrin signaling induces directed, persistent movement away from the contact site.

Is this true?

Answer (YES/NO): YES